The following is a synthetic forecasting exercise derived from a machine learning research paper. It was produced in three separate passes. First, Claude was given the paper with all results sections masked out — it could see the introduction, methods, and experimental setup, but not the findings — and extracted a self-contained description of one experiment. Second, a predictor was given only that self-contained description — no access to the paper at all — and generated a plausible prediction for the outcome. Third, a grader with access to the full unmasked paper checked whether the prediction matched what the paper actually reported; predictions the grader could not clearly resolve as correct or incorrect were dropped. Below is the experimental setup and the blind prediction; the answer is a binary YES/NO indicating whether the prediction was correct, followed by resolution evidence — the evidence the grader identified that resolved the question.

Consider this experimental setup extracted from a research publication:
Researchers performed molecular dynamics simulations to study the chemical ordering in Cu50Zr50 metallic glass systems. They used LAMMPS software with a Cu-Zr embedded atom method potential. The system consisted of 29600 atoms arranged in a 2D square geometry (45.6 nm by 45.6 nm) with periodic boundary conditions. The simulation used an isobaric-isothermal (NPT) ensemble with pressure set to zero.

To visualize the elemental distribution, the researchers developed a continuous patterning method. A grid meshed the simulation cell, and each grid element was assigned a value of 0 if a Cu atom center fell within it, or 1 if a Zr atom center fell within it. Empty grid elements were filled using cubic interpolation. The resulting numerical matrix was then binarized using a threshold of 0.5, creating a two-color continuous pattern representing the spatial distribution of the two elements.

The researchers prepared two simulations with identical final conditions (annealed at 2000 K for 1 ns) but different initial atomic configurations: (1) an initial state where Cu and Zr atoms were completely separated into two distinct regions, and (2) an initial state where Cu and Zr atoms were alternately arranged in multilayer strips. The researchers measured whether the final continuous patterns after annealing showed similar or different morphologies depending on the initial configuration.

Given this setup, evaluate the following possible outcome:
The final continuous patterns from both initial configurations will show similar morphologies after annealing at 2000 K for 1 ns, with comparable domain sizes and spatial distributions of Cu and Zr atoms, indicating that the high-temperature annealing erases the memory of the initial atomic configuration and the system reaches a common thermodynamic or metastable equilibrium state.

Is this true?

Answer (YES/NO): YES